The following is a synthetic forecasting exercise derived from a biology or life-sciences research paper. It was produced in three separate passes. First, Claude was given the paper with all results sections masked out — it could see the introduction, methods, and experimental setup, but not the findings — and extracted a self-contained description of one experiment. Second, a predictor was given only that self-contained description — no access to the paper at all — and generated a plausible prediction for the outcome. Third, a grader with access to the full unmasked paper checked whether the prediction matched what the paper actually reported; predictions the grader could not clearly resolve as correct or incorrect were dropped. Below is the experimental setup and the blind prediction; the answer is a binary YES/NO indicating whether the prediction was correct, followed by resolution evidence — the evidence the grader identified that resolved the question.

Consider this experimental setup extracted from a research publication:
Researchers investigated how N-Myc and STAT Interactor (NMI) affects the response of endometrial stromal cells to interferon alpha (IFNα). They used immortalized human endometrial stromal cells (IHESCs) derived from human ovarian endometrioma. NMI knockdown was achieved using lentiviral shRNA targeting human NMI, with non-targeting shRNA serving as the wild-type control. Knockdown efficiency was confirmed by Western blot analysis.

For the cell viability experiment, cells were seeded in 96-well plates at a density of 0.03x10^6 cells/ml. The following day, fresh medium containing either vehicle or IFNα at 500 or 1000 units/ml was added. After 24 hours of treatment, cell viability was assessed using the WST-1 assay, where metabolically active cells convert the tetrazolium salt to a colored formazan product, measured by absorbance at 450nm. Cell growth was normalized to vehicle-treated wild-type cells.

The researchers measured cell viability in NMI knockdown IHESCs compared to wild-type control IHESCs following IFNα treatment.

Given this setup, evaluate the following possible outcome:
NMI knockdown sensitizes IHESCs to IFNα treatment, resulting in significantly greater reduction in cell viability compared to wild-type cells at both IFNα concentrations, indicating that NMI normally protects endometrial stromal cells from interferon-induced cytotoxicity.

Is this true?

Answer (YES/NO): NO